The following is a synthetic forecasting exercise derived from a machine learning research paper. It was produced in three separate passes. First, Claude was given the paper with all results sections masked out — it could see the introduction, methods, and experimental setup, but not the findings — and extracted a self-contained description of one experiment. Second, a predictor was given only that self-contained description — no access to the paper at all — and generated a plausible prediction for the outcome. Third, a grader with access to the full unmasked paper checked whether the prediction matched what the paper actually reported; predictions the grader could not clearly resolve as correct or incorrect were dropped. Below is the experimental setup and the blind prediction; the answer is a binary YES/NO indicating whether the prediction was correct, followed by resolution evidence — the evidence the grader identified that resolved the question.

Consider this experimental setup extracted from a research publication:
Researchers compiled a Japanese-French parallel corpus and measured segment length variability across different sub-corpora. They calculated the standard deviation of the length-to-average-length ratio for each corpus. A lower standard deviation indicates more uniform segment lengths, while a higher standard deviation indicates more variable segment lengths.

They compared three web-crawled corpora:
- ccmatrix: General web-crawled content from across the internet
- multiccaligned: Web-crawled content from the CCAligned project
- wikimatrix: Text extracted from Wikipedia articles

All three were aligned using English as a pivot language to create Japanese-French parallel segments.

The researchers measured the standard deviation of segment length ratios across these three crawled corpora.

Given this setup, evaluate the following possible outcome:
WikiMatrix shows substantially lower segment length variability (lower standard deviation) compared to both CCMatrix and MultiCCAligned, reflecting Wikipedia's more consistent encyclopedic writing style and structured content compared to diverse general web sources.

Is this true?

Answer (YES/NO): NO